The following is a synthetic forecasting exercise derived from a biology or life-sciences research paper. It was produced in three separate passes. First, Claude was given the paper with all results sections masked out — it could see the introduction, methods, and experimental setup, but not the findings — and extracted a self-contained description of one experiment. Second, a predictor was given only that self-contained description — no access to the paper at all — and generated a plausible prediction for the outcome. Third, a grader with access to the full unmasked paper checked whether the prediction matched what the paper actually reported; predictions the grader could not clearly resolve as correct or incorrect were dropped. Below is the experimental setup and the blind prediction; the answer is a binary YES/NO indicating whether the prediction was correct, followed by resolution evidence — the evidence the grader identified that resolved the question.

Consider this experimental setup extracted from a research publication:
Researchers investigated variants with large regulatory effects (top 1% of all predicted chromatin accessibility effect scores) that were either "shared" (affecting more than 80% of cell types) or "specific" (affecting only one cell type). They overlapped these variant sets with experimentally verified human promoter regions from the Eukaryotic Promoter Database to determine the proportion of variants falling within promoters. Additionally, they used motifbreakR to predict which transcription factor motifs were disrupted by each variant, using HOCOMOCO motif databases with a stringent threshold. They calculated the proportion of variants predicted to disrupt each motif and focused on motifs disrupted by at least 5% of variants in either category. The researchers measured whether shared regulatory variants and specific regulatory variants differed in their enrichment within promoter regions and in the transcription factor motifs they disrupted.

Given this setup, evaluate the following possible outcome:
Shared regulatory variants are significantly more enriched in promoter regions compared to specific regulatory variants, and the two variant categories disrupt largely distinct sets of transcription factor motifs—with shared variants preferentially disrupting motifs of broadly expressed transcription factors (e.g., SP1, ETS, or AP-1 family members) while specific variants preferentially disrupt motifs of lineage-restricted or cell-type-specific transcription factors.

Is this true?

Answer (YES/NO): YES